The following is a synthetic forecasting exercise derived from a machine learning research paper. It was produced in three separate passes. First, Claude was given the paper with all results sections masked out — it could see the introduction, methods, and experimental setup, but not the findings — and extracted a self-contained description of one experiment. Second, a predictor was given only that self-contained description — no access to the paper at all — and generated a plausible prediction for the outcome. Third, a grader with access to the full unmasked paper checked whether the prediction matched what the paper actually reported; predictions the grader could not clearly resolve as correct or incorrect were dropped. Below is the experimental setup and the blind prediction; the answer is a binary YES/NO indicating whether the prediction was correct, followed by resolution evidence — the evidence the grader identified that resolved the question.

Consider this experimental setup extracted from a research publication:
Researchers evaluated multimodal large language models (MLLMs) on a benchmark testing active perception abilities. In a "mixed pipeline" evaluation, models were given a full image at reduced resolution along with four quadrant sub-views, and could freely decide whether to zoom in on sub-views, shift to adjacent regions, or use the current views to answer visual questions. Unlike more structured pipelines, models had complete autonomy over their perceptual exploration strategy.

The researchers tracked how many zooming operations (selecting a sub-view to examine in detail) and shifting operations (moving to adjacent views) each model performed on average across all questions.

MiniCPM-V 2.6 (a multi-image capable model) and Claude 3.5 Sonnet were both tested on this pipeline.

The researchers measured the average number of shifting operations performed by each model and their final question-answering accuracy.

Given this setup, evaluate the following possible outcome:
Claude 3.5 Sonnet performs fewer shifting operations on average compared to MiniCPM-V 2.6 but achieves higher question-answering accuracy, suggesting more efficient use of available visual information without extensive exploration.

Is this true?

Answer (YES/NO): NO